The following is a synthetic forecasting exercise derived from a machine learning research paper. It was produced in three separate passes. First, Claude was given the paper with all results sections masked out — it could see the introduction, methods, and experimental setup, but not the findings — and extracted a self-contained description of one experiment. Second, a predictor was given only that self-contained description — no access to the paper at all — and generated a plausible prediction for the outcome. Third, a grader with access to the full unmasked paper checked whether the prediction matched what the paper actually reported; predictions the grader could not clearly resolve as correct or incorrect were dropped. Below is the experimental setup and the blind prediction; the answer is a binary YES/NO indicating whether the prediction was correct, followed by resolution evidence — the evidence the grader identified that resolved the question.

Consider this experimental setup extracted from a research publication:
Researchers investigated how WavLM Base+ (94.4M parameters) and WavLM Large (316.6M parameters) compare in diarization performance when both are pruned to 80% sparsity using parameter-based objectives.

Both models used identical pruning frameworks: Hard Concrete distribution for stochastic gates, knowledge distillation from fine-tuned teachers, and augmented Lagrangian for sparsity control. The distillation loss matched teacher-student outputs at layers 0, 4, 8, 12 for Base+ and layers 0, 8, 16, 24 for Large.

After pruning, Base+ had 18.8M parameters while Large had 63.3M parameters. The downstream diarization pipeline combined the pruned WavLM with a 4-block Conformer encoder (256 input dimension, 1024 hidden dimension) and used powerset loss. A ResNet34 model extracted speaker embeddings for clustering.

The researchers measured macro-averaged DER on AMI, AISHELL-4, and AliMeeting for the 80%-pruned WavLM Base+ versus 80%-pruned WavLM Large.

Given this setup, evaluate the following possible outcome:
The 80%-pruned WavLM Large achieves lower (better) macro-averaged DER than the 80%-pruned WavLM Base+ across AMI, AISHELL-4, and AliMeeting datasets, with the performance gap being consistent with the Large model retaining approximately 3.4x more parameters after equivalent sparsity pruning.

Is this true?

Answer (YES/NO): YES